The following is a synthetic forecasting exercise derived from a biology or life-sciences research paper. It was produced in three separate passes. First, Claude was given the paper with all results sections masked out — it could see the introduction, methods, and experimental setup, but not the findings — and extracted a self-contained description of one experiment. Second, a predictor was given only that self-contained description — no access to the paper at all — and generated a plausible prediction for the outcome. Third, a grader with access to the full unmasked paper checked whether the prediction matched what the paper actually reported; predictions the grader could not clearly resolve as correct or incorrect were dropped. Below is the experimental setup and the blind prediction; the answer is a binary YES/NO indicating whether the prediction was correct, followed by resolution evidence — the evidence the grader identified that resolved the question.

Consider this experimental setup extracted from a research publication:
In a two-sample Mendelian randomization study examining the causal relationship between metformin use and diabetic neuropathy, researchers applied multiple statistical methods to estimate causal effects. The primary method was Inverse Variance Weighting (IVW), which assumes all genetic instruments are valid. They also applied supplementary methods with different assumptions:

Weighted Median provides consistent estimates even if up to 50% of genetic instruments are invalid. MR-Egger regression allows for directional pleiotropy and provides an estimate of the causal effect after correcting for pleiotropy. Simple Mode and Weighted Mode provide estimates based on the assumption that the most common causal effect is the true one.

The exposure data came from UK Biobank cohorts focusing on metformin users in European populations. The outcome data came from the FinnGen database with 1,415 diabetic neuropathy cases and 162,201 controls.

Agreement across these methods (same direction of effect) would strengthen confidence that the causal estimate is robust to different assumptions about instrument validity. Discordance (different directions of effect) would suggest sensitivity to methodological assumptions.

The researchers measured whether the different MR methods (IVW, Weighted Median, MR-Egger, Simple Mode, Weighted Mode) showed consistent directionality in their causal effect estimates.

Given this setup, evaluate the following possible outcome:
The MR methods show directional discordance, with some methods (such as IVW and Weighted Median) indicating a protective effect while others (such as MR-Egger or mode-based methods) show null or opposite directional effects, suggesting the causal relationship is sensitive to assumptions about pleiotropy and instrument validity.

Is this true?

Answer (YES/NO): NO